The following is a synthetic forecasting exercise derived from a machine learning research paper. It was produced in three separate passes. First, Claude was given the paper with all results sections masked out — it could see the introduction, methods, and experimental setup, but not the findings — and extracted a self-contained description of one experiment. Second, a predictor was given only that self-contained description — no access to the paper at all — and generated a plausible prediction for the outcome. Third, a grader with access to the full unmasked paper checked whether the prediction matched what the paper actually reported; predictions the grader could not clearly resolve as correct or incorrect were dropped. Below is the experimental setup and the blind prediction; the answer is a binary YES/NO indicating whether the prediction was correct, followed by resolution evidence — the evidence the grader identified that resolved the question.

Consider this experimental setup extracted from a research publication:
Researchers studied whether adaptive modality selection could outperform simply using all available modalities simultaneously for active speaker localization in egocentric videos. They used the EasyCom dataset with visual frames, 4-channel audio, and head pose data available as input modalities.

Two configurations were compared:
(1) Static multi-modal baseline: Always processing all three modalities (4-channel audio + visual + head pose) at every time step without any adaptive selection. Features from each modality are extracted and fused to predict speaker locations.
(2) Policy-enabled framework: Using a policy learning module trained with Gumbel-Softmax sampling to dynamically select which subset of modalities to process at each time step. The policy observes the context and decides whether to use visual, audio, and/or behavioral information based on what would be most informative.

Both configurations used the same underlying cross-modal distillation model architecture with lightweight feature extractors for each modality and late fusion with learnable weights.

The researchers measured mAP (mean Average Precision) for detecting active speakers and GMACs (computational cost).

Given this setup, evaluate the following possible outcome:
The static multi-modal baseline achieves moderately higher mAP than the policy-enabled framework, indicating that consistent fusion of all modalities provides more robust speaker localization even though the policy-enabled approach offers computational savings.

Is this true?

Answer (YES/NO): NO